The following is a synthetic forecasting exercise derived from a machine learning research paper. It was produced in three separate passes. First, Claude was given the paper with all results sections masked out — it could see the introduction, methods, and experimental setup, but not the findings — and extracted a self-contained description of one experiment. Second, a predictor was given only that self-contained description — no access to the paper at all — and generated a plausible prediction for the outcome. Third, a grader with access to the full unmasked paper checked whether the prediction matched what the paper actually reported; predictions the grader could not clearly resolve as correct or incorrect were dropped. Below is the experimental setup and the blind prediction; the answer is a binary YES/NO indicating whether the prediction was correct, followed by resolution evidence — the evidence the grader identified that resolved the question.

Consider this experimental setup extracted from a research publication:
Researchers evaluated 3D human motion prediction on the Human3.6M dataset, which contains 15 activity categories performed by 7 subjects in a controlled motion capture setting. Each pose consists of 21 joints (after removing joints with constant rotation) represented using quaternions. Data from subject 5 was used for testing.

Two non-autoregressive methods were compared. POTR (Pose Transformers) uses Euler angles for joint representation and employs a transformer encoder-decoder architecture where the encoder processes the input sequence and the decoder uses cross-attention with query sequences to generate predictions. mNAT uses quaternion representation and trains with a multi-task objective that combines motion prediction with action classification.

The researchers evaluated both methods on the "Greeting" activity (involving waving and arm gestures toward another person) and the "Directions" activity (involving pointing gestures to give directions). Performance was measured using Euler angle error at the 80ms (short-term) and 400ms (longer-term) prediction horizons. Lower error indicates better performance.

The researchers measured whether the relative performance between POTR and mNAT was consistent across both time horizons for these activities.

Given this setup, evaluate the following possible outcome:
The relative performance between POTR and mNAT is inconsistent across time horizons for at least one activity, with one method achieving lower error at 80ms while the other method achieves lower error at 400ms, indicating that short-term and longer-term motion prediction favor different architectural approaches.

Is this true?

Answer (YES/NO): YES